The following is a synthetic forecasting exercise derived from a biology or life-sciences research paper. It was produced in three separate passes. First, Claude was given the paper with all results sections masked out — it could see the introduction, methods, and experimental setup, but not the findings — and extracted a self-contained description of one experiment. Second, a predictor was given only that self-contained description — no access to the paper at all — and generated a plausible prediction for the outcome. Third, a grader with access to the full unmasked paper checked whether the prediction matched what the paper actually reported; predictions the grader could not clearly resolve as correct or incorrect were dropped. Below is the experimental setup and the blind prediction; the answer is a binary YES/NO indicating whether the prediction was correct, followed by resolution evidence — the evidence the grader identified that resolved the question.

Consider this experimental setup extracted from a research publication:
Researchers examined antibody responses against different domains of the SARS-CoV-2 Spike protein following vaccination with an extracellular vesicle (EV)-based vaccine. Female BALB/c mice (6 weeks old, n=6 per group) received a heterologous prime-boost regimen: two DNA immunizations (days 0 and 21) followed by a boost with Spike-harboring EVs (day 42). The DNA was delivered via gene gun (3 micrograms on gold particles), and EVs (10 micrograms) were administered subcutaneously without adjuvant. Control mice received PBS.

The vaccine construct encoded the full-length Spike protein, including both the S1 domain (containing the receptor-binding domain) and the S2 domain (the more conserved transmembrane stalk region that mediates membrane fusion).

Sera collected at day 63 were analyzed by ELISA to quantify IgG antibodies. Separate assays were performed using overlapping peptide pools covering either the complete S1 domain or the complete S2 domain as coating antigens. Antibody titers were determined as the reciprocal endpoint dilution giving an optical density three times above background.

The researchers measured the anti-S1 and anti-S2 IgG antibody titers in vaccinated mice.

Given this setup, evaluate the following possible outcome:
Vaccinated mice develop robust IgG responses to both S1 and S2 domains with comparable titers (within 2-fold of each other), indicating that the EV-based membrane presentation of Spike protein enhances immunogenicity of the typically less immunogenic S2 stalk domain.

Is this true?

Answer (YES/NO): YES